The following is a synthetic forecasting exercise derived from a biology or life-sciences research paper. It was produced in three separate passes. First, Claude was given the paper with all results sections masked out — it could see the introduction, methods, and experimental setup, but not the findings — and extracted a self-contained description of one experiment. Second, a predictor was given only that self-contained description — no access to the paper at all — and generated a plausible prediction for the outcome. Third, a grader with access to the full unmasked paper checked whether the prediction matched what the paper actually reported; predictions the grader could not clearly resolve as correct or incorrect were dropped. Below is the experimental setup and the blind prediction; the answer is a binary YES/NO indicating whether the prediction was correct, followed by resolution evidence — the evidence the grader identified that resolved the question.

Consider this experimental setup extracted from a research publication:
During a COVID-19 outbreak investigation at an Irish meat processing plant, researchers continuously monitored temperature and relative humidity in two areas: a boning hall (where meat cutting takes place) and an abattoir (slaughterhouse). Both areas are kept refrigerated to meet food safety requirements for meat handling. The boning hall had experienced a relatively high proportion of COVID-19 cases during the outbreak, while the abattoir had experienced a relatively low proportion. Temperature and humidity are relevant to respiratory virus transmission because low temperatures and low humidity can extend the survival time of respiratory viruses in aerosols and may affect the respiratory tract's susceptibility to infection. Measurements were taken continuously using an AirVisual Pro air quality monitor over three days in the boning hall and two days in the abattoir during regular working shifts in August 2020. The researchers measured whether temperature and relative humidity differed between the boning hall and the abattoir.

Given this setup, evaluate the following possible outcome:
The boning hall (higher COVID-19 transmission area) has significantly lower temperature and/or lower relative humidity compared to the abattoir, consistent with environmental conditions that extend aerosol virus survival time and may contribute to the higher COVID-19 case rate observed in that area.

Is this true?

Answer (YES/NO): YES